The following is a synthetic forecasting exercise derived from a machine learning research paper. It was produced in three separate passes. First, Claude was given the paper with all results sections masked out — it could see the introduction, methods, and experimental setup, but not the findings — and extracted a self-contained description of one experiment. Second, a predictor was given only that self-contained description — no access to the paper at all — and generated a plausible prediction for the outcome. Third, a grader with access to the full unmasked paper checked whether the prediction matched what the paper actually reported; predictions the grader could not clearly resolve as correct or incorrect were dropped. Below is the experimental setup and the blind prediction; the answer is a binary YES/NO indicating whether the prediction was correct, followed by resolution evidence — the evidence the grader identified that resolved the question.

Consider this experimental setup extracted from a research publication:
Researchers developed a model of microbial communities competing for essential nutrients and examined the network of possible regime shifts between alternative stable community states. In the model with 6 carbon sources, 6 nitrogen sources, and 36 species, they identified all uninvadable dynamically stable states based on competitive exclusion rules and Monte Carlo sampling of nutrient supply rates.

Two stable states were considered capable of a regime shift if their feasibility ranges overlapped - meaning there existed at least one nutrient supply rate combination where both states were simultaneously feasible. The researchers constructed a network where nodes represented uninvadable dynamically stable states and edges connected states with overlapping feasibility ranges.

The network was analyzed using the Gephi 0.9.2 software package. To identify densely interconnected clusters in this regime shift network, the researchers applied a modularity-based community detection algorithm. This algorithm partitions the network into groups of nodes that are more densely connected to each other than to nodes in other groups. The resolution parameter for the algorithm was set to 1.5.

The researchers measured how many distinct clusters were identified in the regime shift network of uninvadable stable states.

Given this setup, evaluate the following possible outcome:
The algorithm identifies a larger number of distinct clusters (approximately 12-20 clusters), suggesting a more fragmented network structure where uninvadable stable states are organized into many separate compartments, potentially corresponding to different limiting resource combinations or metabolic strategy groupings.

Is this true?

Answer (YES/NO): NO